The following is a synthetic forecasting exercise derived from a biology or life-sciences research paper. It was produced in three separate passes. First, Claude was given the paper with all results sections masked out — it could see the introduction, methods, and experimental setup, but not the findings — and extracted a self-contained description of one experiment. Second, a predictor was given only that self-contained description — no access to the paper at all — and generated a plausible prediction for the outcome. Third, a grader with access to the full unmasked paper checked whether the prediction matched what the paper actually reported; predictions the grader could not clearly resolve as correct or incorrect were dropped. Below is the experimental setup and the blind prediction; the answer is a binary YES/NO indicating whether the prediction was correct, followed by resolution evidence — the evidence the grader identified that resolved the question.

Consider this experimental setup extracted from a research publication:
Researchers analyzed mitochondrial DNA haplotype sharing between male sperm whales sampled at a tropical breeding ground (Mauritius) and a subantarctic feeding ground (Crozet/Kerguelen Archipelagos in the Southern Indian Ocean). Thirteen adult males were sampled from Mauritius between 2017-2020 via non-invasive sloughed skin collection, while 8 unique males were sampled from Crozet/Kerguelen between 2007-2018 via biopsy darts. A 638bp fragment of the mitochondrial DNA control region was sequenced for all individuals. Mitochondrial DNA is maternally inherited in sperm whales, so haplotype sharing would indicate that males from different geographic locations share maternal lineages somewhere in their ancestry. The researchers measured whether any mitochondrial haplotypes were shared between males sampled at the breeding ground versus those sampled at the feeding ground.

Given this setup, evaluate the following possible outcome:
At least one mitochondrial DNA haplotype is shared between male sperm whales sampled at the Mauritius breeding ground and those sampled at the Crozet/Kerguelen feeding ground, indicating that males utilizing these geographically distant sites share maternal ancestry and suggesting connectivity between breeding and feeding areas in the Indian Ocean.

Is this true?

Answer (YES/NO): YES